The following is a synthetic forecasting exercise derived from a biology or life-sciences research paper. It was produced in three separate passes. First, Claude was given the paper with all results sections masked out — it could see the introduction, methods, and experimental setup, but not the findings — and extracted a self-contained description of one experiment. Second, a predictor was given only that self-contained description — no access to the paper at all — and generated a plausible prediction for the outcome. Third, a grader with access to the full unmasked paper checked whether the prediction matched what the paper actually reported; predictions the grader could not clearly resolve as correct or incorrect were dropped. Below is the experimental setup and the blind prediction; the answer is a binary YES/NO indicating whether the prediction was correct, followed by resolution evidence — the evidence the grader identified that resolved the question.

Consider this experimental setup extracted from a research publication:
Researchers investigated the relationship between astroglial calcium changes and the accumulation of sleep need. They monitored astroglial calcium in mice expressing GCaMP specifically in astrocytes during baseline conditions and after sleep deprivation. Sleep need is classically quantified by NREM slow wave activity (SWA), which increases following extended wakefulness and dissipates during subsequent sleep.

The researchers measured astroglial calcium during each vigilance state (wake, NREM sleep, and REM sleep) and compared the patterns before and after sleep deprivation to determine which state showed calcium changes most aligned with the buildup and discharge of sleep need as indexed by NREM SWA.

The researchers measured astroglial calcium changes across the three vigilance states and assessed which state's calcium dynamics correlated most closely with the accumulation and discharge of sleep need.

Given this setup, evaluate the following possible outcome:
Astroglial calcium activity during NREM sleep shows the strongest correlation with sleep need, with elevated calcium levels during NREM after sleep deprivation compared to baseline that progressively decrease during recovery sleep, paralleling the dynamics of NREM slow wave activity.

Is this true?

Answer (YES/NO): YES